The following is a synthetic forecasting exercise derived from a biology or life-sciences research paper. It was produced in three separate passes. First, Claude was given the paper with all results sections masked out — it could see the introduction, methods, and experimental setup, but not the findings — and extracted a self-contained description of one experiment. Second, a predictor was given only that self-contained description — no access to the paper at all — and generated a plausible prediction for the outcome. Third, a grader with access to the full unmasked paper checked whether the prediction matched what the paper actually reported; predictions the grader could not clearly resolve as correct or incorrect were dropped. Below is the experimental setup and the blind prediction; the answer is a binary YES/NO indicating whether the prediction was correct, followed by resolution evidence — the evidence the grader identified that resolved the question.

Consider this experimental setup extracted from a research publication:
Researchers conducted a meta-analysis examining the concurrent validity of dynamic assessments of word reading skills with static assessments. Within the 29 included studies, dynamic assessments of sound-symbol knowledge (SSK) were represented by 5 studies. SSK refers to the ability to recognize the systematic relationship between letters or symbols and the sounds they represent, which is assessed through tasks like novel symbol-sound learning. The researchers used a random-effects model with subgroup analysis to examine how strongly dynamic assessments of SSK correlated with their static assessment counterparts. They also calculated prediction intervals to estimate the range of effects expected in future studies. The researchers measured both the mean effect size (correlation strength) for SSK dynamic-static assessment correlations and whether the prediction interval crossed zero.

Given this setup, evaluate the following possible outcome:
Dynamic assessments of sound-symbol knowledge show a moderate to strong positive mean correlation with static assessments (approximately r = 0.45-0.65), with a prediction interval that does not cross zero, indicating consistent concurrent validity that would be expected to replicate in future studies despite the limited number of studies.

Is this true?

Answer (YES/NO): NO